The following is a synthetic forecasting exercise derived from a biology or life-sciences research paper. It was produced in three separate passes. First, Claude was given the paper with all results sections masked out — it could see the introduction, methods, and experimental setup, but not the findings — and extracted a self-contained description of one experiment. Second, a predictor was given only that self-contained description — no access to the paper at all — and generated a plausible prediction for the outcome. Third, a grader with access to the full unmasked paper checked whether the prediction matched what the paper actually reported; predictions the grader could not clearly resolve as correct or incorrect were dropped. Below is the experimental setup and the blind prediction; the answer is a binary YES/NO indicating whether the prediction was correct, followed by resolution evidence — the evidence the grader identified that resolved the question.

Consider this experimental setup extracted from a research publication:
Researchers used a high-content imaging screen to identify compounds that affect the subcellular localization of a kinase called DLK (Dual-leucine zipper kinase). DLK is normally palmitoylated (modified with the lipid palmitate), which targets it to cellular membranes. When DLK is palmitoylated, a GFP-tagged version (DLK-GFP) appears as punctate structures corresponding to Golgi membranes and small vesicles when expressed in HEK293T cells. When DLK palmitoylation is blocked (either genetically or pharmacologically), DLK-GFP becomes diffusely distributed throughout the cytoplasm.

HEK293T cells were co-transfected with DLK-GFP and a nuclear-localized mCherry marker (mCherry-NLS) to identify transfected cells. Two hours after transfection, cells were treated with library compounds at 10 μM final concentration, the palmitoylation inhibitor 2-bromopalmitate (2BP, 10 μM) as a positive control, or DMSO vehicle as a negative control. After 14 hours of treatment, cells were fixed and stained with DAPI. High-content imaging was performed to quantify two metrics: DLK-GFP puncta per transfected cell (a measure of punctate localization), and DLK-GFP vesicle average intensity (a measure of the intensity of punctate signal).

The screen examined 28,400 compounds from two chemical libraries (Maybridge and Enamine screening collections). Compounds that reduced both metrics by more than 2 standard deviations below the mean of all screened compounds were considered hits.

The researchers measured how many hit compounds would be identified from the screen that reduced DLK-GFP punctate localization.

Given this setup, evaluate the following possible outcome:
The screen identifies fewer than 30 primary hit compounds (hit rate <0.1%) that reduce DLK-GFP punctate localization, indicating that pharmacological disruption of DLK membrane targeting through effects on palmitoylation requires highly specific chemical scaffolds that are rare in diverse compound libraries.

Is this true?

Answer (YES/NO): NO